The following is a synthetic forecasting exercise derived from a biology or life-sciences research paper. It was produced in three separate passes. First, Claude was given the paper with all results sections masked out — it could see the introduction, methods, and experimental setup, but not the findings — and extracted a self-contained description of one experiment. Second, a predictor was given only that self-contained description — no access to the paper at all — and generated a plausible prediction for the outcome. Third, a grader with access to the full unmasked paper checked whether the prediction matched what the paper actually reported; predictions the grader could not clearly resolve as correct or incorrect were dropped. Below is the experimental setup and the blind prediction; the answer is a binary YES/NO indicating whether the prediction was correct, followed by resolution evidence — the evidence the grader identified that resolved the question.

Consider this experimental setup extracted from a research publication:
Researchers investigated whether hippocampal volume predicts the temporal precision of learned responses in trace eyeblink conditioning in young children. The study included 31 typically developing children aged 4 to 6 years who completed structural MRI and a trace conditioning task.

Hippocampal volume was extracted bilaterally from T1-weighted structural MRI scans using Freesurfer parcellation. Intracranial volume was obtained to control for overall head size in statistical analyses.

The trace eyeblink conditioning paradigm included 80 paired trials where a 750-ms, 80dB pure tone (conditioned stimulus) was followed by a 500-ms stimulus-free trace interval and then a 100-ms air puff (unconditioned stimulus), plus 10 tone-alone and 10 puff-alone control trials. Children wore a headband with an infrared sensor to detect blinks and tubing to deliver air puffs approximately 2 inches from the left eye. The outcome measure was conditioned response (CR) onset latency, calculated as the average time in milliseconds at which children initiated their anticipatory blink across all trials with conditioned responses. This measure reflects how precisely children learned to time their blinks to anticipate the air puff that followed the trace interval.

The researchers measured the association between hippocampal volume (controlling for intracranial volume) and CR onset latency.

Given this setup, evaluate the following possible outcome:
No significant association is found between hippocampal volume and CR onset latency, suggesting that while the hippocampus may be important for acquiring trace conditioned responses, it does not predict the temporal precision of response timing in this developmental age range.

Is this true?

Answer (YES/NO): YES